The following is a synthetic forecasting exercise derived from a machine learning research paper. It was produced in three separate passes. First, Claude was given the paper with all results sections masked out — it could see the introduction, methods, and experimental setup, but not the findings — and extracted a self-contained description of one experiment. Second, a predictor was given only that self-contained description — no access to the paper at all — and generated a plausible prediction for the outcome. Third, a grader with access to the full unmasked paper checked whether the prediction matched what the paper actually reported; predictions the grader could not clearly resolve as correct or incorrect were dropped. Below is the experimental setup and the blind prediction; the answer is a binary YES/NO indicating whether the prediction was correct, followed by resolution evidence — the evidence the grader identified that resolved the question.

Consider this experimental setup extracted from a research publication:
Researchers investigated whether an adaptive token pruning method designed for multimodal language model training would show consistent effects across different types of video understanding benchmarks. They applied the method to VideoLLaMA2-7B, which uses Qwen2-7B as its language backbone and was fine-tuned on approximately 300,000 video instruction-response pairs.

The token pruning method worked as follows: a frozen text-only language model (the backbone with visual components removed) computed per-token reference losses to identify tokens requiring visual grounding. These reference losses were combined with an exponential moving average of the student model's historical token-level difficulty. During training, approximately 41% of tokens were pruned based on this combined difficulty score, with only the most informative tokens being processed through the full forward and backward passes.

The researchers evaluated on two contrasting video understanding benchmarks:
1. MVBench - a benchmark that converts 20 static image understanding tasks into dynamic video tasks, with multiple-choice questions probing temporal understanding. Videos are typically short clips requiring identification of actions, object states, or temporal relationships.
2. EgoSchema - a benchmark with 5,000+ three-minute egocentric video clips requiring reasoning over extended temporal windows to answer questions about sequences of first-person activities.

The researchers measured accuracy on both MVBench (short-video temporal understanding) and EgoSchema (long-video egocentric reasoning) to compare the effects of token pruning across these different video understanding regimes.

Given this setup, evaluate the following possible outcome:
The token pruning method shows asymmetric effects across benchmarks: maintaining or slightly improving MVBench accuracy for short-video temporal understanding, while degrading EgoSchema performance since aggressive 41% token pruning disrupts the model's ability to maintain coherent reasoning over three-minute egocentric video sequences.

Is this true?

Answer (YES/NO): YES